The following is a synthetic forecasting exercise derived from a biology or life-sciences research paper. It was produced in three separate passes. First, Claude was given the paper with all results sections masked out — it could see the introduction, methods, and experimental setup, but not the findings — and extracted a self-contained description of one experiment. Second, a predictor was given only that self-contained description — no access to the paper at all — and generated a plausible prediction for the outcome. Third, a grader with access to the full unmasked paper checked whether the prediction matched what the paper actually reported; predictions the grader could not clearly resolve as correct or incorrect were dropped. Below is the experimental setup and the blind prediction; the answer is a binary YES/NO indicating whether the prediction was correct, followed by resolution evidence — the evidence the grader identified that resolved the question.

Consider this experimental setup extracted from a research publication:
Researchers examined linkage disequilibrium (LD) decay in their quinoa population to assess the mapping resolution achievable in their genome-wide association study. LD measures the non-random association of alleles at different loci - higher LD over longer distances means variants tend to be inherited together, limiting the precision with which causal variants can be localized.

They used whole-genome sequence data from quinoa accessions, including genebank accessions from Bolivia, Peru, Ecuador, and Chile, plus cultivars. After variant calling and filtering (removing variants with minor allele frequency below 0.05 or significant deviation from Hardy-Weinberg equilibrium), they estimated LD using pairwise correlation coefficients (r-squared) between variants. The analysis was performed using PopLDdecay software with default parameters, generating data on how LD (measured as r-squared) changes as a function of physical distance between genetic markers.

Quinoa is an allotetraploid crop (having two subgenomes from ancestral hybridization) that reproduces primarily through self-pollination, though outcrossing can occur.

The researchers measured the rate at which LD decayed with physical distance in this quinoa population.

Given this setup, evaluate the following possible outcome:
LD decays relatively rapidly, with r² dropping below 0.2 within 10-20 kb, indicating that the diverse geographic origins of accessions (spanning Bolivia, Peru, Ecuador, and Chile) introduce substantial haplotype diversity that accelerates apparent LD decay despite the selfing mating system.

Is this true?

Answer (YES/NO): NO